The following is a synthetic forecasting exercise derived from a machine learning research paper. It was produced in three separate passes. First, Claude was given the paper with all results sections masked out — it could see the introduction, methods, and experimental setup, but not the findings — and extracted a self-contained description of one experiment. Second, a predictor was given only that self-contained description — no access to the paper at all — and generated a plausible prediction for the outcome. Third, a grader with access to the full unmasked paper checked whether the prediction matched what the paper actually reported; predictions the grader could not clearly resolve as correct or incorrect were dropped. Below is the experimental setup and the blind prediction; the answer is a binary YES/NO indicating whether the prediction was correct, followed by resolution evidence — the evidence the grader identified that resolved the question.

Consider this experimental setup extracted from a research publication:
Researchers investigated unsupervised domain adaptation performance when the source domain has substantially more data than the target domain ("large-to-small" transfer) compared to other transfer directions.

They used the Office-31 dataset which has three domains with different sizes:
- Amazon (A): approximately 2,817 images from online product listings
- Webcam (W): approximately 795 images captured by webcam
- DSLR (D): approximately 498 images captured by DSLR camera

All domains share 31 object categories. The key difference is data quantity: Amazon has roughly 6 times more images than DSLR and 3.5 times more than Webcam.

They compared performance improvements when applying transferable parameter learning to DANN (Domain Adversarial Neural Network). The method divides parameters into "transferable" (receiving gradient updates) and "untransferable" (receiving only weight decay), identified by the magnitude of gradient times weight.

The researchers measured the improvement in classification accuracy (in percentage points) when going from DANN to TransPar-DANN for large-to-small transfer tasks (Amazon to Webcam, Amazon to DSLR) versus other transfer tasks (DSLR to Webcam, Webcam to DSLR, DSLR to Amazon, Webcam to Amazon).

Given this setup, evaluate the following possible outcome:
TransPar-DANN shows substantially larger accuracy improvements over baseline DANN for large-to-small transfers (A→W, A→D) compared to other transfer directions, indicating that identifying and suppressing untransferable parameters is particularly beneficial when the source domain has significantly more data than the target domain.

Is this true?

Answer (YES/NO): YES